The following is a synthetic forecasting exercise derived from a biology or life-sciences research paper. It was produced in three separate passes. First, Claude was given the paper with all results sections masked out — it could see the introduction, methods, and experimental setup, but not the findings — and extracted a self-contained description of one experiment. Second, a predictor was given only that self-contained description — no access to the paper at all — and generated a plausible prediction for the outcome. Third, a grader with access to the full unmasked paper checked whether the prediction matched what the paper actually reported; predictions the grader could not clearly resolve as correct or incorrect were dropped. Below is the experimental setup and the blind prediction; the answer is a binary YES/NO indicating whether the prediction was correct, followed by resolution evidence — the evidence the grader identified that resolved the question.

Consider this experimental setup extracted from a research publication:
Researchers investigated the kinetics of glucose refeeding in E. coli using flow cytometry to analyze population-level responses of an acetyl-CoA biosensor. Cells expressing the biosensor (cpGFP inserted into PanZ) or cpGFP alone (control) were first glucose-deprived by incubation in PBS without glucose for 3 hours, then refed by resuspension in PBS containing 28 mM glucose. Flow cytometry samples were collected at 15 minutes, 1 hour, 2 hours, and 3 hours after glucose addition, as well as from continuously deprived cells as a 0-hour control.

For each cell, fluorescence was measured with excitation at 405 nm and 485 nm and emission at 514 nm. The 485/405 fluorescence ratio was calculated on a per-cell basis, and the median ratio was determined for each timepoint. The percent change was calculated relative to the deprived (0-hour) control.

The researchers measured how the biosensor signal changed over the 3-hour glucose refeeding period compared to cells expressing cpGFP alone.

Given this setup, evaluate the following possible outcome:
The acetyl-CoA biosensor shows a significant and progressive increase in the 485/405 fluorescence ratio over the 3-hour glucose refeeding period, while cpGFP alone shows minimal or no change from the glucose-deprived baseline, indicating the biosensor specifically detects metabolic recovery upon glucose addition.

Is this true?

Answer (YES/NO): NO